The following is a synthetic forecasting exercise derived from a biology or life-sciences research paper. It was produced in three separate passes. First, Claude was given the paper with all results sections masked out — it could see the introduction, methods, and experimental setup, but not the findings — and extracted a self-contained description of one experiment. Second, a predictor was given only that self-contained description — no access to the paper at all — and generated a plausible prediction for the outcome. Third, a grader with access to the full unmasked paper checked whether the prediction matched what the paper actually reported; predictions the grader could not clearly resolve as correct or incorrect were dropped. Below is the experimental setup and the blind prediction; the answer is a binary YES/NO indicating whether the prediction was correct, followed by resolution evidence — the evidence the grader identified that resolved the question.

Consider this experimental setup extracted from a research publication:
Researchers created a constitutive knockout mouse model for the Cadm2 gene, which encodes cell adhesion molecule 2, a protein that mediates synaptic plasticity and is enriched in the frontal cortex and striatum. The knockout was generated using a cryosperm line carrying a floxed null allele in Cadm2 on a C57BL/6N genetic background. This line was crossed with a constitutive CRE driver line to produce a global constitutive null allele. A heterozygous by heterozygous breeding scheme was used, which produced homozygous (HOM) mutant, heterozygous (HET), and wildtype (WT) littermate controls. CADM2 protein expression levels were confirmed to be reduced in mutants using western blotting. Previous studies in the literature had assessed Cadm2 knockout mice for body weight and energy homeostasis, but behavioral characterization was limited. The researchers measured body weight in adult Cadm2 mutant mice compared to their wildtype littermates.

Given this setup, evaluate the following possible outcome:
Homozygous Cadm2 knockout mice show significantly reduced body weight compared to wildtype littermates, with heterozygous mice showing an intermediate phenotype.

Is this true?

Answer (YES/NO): NO